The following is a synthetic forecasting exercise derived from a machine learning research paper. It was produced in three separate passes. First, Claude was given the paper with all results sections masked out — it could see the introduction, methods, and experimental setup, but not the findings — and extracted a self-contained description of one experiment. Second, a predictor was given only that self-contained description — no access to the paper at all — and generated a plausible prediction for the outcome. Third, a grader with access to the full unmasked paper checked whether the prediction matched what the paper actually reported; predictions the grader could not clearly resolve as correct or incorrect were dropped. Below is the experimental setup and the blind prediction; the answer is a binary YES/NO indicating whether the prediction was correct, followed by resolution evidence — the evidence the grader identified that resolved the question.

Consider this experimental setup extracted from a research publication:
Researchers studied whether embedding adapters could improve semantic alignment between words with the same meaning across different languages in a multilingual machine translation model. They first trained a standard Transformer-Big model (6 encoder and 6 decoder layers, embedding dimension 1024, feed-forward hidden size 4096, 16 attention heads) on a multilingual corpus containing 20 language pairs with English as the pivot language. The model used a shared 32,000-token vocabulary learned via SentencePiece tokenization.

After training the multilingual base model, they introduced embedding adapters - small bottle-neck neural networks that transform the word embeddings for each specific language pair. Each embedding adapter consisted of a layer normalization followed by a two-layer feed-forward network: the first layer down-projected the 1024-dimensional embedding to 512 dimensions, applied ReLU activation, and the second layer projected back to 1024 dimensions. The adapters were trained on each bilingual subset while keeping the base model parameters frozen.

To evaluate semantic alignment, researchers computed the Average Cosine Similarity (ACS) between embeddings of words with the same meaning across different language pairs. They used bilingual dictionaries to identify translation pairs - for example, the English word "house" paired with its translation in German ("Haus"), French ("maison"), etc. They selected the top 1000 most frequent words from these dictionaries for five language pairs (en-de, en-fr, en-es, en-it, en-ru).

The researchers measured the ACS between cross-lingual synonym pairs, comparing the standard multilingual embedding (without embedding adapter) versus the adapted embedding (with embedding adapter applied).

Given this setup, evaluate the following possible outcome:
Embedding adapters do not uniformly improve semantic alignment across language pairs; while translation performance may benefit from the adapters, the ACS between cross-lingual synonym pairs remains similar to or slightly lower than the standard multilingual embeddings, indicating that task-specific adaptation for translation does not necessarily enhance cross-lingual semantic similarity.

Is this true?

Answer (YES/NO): NO